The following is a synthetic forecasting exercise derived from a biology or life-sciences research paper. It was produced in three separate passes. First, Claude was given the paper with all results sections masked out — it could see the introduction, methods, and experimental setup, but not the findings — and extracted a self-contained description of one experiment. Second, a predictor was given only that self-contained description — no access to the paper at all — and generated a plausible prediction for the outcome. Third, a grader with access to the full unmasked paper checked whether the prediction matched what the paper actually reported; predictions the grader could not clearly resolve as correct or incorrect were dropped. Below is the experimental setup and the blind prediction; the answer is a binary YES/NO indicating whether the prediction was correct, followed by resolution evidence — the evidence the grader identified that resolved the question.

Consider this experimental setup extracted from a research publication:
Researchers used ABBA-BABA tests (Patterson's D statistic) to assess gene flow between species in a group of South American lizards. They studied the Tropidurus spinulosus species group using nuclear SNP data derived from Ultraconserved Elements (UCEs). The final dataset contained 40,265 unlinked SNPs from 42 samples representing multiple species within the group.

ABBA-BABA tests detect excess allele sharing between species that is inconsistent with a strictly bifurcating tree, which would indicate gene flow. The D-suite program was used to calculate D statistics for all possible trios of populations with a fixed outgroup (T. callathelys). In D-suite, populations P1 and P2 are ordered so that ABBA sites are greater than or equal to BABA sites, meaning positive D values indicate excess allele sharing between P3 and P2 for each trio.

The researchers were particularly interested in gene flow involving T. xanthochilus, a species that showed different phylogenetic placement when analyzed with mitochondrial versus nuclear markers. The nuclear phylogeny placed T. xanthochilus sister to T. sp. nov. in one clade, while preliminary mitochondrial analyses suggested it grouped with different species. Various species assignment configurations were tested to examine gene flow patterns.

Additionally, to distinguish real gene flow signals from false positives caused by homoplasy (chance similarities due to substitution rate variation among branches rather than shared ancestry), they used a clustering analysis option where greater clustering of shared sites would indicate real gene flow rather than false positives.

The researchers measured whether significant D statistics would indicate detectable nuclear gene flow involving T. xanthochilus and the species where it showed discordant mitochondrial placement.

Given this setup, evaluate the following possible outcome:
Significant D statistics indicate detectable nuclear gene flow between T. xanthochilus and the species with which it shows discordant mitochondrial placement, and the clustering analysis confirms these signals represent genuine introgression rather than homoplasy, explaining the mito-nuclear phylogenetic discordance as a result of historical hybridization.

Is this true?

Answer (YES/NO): NO